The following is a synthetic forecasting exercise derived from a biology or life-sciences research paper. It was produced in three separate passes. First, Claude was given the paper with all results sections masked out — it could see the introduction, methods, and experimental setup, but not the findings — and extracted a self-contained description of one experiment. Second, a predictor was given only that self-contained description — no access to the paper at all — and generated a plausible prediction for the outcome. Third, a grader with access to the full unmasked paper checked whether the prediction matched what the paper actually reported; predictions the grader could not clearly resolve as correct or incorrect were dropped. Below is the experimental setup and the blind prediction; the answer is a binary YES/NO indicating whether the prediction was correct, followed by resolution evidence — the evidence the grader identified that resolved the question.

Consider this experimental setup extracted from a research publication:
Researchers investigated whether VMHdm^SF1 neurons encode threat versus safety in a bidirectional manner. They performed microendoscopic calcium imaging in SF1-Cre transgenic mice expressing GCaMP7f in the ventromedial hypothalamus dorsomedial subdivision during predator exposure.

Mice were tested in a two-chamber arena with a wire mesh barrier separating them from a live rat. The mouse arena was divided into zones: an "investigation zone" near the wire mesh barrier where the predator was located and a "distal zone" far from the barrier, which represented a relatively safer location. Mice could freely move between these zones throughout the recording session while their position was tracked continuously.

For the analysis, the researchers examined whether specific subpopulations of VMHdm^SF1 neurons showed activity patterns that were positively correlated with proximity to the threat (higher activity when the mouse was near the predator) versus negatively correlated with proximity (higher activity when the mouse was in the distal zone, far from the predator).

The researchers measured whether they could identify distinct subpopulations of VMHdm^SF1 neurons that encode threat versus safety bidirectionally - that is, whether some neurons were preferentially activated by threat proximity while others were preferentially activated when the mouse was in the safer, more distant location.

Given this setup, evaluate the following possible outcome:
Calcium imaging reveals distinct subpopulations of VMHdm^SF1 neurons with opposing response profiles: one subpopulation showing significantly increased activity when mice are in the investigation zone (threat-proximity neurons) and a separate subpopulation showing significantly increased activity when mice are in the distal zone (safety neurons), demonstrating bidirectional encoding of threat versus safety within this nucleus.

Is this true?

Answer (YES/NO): NO